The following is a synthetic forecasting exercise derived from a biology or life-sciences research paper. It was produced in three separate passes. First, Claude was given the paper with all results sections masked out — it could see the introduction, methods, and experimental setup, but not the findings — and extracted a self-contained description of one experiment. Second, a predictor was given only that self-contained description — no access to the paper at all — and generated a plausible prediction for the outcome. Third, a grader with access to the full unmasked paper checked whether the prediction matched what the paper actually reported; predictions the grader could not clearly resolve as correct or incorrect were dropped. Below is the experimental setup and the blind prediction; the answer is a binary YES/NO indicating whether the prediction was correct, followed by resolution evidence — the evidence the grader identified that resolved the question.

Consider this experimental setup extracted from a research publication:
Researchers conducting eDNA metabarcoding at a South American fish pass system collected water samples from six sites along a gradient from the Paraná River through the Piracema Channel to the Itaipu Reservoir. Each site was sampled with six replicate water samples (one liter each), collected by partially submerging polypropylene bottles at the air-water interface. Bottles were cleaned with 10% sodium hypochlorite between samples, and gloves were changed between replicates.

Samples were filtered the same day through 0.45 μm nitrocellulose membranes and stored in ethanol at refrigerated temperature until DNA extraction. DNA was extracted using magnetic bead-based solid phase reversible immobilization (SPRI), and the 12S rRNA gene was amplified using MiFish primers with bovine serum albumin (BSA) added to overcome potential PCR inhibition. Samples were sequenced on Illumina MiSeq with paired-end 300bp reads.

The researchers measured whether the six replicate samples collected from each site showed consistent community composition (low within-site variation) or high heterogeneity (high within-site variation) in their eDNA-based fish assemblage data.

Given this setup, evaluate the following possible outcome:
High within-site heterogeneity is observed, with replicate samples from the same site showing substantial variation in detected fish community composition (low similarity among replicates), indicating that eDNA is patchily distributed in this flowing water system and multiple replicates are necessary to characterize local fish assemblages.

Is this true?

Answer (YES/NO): NO